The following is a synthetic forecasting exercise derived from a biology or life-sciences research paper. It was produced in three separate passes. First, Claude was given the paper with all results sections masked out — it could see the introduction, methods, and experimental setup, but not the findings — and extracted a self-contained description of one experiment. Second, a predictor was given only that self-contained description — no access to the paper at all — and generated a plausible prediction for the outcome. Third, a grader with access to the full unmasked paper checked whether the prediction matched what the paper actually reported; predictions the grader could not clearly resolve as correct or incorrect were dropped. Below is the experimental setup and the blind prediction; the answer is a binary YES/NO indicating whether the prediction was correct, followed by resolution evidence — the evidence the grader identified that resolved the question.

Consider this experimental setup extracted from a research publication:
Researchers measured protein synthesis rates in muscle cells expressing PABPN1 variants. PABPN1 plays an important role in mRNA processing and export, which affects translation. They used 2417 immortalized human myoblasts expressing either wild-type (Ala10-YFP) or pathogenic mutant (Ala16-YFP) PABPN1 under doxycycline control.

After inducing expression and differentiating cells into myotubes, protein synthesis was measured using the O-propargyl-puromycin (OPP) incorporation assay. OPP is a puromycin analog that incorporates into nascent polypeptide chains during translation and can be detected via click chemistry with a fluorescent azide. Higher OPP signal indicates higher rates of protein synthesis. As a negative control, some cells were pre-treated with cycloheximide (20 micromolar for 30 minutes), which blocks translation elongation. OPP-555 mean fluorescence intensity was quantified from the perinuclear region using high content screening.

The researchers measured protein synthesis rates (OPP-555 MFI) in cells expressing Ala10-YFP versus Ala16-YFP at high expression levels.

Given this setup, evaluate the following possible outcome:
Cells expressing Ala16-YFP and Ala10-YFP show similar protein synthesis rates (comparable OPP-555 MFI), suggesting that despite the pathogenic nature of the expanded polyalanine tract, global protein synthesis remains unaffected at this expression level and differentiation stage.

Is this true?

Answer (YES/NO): NO